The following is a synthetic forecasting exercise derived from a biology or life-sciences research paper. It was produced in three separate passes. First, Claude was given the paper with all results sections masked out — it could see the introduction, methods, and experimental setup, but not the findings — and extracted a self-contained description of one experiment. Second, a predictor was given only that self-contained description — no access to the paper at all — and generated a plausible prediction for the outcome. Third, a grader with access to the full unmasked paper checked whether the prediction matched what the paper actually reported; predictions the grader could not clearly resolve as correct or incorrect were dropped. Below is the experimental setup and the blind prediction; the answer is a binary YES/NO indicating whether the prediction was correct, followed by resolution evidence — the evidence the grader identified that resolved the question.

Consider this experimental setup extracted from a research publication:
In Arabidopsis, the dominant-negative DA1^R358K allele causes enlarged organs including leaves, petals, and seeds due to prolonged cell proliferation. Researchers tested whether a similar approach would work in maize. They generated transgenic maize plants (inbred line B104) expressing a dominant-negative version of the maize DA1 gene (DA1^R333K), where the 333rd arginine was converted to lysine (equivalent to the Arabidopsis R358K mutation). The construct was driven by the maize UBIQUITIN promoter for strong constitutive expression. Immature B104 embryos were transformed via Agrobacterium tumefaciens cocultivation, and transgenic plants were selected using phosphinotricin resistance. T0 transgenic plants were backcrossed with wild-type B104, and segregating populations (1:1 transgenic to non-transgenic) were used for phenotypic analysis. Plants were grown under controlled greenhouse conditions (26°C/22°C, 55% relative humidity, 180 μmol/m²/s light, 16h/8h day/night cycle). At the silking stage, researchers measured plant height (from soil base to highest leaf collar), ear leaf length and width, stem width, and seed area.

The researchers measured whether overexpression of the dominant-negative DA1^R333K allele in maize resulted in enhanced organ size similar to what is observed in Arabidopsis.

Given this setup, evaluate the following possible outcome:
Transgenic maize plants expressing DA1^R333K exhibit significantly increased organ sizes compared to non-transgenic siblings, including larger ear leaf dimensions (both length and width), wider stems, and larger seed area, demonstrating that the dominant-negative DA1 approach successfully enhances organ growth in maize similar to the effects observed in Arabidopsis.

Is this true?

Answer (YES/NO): NO